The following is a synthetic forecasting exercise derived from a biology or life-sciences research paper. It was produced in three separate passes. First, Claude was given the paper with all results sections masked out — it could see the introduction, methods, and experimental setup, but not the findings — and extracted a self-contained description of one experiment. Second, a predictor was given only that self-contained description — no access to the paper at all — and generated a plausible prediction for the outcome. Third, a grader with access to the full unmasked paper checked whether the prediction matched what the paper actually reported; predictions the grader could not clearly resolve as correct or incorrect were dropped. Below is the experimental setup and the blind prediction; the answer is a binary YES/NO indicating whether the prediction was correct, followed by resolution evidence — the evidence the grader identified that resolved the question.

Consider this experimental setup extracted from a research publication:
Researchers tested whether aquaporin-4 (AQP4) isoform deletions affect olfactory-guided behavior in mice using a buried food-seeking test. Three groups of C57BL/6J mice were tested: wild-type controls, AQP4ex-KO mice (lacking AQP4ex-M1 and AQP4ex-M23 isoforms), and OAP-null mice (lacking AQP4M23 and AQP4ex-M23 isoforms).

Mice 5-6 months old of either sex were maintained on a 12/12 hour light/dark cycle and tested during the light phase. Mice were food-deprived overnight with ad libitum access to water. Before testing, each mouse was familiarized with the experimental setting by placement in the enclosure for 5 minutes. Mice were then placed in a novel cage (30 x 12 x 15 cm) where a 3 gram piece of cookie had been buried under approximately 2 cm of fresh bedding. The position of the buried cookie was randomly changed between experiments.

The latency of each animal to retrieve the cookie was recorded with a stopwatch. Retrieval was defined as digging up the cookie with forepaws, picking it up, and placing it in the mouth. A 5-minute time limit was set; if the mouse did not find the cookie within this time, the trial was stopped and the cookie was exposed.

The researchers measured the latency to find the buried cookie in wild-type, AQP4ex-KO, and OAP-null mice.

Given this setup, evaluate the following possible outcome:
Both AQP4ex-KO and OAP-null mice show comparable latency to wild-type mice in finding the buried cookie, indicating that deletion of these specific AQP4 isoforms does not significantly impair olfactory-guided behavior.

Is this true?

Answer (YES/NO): NO